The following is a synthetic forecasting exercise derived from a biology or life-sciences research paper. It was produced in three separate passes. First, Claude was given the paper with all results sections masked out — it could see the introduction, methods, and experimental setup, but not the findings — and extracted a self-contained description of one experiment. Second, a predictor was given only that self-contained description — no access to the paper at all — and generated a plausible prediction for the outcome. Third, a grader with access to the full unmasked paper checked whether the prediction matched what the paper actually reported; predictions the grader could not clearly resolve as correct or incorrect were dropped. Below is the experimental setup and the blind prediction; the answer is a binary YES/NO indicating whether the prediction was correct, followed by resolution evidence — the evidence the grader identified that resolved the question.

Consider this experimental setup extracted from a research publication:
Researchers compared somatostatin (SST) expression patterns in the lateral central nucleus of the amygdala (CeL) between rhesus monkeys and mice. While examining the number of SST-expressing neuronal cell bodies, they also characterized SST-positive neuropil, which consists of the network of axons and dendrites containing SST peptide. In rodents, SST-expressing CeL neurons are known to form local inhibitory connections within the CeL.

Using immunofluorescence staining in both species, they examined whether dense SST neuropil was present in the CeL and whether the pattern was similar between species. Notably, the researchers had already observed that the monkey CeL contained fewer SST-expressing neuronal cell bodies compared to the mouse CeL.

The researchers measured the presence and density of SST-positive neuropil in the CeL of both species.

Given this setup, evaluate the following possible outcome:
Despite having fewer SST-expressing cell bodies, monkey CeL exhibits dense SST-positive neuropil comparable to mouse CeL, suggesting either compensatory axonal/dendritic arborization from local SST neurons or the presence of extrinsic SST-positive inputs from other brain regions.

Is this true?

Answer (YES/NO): YES